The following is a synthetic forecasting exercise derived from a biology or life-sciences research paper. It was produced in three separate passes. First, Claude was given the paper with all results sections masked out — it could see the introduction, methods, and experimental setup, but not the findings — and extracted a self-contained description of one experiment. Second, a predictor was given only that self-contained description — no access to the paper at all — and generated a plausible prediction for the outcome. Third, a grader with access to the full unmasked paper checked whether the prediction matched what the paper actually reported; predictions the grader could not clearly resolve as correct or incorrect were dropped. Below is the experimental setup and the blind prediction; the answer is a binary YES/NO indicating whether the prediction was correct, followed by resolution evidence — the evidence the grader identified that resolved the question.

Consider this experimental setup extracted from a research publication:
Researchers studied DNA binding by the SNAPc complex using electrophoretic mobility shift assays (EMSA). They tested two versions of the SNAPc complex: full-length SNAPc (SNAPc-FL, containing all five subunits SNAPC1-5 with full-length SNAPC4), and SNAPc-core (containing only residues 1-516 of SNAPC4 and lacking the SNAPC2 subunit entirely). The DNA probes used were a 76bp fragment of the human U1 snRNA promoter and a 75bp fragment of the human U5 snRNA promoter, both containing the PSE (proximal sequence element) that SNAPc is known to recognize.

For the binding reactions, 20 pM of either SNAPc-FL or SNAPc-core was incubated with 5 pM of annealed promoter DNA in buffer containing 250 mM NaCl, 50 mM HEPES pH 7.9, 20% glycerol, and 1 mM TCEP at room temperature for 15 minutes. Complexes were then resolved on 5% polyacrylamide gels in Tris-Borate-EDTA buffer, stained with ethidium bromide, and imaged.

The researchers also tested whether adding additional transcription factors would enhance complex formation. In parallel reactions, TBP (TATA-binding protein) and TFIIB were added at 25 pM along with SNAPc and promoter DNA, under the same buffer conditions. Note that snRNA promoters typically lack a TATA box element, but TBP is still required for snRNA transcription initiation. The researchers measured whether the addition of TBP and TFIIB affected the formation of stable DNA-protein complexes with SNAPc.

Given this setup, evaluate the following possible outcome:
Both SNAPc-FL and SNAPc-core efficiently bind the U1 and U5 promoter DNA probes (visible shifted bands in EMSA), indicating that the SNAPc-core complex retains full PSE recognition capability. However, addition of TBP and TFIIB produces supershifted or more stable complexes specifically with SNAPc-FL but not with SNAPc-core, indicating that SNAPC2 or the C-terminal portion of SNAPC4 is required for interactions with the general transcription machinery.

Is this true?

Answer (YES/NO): NO